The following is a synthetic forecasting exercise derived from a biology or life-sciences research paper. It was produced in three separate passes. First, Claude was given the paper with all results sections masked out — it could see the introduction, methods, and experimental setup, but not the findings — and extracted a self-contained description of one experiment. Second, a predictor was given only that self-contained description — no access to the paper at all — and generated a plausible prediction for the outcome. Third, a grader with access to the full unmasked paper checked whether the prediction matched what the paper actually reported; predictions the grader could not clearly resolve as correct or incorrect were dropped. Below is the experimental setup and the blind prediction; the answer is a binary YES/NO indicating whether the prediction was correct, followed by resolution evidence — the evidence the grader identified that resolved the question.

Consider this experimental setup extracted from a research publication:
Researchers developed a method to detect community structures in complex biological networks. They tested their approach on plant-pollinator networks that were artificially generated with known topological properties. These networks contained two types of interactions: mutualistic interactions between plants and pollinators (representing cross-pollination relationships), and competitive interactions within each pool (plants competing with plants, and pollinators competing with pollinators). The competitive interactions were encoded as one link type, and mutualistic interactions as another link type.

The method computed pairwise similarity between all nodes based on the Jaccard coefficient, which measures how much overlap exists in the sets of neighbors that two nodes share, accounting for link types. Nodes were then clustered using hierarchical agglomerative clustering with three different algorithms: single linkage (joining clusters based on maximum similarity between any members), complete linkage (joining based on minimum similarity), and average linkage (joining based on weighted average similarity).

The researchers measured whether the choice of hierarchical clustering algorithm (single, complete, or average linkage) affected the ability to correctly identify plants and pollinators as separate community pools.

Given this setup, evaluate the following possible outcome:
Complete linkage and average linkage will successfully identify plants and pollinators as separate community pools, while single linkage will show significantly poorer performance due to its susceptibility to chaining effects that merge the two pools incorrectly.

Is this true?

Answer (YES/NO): NO